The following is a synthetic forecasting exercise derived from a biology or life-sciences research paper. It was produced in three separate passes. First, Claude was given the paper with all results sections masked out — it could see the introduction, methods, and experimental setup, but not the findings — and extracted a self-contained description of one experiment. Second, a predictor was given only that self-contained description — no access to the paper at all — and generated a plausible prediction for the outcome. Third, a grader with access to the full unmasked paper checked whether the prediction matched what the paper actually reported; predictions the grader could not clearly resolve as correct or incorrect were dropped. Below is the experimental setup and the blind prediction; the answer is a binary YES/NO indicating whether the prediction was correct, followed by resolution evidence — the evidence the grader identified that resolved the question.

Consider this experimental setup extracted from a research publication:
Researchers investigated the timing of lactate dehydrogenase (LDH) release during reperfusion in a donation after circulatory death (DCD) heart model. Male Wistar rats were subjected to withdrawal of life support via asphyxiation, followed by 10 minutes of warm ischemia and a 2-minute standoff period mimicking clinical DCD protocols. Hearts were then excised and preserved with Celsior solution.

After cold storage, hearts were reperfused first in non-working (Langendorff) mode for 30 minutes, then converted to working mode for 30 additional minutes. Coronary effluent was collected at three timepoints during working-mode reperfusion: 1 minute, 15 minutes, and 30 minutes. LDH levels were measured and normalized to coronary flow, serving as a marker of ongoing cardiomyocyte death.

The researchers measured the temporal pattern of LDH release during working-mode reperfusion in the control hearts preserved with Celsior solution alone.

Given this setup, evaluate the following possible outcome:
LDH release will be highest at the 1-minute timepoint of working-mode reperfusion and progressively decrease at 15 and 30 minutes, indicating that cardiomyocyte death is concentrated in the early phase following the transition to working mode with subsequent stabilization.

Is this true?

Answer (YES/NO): NO